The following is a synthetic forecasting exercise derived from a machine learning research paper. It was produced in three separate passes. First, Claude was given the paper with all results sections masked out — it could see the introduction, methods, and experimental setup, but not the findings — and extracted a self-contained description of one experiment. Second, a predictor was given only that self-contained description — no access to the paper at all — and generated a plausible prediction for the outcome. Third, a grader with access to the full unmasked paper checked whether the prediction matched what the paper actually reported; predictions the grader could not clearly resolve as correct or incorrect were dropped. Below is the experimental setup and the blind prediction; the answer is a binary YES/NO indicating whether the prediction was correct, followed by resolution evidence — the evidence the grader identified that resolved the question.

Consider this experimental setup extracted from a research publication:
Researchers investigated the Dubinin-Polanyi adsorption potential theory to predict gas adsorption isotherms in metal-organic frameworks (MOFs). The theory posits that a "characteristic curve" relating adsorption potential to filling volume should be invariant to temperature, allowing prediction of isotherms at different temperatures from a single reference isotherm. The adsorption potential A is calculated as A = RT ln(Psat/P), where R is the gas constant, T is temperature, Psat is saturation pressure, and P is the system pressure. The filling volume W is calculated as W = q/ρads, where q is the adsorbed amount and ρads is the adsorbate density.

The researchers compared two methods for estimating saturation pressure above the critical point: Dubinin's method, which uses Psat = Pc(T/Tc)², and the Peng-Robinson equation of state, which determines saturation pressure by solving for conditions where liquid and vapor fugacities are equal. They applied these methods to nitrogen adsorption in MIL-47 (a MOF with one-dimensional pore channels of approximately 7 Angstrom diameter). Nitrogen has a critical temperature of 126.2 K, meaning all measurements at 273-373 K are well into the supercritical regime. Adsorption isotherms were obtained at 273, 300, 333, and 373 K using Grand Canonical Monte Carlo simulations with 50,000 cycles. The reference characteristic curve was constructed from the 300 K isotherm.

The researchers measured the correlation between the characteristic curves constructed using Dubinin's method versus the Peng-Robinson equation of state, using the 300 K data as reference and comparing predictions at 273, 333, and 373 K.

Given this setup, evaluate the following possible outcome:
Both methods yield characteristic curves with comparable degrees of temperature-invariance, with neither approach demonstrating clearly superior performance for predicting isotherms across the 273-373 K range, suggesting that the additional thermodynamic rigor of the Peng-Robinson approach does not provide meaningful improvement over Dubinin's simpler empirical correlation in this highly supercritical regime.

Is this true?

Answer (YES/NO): NO